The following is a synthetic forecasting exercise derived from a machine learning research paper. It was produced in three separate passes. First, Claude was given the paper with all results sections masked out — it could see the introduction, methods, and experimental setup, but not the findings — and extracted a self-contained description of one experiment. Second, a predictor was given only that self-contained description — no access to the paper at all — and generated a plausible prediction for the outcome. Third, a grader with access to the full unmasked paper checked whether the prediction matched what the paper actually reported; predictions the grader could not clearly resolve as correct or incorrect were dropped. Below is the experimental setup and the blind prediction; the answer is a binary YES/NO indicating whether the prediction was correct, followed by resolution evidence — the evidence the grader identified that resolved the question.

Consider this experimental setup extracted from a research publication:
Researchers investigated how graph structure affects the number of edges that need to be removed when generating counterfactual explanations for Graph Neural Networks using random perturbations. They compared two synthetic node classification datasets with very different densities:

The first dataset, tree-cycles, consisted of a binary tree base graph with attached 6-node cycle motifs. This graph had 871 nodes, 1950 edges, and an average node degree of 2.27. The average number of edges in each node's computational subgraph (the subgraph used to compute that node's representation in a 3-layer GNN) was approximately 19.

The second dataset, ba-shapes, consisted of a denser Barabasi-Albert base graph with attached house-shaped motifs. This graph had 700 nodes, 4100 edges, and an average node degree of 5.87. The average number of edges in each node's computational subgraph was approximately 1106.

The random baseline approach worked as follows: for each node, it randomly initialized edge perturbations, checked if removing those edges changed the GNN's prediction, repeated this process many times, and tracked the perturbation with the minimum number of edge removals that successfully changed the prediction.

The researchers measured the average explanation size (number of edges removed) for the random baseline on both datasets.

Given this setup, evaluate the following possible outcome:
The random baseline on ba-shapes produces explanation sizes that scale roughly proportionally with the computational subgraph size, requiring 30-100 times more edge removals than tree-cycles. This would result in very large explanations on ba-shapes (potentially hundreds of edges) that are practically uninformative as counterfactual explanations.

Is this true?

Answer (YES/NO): NO